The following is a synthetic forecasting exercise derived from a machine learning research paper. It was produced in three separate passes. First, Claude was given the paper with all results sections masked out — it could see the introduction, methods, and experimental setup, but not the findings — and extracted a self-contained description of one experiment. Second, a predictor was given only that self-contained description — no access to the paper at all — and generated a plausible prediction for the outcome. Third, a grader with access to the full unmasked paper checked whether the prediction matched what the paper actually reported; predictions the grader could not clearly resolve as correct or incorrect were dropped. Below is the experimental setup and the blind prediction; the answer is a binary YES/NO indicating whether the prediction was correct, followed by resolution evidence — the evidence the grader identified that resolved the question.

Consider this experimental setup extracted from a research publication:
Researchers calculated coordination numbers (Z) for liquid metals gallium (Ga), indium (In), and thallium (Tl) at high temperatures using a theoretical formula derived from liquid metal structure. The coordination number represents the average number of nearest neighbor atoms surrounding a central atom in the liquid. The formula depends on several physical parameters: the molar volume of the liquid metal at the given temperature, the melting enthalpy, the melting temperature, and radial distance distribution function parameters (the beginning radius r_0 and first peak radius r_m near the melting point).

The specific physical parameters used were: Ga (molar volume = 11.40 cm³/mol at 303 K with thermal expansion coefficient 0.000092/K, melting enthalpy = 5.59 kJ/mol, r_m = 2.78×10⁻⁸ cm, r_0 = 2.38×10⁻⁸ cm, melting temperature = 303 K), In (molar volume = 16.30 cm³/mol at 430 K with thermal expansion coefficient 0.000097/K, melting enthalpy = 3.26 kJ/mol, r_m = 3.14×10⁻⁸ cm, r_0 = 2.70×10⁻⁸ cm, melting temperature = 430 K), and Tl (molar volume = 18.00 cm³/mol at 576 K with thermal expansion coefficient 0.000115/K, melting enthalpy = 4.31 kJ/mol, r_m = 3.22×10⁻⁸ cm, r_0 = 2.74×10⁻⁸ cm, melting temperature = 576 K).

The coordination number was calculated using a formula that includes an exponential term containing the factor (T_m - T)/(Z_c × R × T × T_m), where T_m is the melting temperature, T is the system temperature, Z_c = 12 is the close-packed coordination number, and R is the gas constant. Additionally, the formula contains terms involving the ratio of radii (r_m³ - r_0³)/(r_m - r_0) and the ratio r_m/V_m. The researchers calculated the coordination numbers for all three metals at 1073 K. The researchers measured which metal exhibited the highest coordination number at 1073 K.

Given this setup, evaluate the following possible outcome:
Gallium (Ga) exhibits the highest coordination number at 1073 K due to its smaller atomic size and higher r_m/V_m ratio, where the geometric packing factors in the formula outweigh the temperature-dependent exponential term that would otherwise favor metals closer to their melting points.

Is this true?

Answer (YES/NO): NO